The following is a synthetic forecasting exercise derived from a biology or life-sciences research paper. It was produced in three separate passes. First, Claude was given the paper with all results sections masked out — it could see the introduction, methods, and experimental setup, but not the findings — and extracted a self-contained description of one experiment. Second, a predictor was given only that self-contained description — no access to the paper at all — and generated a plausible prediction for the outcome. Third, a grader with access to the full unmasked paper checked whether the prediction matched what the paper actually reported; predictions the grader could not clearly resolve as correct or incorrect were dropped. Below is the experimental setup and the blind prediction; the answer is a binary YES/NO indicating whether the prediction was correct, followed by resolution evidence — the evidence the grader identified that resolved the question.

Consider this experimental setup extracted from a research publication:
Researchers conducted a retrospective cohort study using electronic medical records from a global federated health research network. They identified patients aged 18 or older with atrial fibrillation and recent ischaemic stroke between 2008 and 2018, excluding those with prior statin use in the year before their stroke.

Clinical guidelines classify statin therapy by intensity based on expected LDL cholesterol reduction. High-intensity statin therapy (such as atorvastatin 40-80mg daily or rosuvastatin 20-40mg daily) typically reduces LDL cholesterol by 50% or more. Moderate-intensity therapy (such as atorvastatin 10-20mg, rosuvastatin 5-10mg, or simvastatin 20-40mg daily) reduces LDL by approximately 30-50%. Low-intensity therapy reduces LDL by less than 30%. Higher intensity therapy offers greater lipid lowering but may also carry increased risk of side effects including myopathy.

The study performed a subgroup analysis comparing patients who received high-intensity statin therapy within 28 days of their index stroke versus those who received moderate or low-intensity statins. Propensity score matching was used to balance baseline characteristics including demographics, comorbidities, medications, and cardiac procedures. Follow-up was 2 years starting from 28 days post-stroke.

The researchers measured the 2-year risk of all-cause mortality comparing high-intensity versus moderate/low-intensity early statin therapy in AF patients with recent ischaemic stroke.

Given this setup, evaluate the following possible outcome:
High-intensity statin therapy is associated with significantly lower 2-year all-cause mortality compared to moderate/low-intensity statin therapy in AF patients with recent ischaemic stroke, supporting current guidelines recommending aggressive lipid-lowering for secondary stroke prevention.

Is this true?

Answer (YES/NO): YES